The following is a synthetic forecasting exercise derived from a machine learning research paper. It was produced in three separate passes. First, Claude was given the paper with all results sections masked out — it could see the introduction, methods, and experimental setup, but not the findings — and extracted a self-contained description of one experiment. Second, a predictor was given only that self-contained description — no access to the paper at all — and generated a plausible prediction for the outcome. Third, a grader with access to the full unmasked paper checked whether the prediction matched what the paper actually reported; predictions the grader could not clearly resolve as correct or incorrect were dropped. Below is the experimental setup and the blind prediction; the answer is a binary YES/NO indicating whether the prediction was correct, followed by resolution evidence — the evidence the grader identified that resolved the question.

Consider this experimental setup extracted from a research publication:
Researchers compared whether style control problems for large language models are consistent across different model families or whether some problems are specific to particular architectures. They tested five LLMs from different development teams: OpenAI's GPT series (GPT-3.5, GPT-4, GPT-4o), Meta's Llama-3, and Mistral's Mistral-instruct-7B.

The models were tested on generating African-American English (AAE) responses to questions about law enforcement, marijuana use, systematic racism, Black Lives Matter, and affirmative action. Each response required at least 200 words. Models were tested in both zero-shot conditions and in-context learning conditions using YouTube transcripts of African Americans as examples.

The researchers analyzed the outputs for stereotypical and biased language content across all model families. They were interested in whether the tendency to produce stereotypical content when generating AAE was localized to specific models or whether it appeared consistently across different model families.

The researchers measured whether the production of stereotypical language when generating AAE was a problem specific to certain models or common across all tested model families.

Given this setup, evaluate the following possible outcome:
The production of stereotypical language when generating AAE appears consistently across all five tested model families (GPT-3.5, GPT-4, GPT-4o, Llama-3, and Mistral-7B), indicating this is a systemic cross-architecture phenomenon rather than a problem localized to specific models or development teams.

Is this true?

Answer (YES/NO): YES